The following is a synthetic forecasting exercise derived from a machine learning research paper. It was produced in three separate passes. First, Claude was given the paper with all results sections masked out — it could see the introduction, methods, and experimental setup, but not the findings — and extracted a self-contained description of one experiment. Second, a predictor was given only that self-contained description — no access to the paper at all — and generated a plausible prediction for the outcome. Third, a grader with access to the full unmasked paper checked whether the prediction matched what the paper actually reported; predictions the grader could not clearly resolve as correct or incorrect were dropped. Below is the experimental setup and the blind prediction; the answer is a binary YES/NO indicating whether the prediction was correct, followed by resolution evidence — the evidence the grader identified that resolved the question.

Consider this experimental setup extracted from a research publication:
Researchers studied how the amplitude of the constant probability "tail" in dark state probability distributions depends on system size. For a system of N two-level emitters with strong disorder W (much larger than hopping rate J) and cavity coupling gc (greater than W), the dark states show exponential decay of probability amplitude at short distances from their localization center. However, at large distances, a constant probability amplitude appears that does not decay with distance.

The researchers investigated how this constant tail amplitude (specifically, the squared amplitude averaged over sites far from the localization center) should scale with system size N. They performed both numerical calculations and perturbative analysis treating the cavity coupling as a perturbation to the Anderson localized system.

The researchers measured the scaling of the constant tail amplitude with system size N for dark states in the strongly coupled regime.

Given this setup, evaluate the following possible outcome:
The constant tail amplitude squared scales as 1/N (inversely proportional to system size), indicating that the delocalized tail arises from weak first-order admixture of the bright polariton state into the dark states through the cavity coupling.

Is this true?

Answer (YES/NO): NO